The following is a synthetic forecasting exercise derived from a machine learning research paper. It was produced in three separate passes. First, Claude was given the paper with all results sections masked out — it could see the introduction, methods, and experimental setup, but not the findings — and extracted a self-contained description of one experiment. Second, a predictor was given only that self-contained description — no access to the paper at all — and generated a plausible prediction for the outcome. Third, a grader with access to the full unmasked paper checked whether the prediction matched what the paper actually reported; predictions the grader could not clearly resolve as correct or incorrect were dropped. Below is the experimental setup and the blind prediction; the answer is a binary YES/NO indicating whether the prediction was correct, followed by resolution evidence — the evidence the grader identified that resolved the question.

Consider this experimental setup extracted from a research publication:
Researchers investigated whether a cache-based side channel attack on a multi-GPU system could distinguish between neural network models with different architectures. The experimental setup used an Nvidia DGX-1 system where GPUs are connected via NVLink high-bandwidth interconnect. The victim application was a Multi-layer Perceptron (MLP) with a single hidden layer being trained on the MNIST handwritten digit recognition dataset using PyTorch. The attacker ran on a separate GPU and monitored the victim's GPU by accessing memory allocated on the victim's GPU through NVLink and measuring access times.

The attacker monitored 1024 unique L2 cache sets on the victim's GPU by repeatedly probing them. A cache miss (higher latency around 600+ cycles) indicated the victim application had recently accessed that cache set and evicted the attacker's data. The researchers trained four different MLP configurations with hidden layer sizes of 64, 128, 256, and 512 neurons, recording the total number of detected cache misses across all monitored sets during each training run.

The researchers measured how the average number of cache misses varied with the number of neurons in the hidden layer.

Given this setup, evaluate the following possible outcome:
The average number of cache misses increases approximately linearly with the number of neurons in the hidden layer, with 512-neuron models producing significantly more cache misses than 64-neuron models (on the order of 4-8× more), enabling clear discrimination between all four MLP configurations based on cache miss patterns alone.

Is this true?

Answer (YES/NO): NO